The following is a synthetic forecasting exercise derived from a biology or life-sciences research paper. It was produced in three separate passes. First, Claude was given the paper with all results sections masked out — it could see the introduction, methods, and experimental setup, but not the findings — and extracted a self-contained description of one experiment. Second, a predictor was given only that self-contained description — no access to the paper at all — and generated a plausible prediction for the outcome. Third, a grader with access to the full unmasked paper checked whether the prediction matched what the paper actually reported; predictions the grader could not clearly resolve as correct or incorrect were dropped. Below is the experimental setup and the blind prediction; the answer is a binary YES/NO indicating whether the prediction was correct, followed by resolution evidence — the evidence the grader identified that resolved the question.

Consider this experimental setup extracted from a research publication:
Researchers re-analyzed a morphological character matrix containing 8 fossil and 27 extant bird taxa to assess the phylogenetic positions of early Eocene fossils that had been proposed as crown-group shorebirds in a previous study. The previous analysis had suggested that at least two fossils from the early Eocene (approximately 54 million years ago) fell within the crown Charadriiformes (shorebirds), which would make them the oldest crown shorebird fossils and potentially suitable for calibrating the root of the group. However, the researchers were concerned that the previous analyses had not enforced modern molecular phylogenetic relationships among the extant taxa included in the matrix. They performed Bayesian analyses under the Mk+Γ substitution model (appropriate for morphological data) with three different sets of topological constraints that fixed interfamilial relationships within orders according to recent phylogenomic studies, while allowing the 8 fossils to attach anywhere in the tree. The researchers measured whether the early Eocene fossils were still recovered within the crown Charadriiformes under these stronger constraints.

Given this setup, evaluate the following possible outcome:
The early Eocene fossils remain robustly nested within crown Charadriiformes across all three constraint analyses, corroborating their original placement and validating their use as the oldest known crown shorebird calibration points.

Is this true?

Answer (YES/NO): NO